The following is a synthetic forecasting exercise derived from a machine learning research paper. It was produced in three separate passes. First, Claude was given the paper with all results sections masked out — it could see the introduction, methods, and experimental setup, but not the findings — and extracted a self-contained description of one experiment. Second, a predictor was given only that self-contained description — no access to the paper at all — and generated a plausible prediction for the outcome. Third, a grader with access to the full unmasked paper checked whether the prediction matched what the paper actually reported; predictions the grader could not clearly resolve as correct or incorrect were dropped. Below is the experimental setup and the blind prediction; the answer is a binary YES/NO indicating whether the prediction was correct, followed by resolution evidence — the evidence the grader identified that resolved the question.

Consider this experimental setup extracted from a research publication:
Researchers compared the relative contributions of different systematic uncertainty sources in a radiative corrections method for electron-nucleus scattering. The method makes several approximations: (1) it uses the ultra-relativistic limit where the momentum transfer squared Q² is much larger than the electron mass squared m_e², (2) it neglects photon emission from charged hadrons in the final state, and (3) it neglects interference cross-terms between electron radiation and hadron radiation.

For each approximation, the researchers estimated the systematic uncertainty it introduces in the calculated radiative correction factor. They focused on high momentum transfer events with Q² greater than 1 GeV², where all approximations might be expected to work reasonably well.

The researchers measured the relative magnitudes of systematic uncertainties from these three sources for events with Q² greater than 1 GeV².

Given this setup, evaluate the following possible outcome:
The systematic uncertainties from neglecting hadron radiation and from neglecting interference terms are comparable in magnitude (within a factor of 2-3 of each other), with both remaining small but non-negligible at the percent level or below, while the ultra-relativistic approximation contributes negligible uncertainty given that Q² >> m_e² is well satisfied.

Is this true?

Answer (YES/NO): NO